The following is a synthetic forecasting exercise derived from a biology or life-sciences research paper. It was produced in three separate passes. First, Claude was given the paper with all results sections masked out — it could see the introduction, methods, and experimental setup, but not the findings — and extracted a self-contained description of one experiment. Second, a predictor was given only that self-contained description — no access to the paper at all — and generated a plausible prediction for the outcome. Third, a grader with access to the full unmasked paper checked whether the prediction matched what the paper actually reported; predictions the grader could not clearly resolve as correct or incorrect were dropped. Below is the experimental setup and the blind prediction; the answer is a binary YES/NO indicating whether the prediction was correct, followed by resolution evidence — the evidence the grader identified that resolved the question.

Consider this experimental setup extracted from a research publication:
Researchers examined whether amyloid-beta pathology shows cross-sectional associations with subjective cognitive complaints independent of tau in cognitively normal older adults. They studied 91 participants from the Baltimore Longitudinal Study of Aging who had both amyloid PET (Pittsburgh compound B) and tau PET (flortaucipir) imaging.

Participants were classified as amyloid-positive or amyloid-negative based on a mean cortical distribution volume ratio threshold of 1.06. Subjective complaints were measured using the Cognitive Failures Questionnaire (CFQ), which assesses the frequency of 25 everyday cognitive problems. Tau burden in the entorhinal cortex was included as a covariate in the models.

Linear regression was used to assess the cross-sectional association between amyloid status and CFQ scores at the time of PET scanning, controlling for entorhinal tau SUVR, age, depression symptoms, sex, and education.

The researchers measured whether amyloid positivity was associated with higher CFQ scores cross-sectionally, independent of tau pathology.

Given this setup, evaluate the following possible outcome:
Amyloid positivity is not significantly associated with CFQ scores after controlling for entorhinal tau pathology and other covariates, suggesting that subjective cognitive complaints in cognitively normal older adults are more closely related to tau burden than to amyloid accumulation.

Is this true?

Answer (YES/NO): YES